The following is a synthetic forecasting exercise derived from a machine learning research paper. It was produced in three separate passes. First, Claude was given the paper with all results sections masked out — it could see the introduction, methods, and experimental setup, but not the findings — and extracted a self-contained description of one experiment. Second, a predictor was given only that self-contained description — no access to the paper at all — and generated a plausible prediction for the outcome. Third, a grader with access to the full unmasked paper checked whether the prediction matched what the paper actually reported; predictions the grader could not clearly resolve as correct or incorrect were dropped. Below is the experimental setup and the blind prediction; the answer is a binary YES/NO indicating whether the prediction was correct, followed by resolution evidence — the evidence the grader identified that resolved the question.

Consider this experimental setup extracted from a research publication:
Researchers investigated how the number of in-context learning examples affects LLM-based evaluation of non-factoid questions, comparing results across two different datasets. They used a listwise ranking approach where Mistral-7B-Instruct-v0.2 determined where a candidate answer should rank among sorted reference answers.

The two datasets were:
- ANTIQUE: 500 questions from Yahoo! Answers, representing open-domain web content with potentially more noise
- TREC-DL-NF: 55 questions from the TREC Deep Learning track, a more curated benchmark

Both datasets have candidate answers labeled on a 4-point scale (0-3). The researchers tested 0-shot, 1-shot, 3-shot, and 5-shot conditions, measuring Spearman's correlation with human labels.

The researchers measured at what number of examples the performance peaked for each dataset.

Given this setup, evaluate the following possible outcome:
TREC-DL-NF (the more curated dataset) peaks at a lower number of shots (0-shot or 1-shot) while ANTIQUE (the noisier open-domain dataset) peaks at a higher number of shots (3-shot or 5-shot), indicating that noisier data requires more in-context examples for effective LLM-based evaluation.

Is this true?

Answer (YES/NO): NO